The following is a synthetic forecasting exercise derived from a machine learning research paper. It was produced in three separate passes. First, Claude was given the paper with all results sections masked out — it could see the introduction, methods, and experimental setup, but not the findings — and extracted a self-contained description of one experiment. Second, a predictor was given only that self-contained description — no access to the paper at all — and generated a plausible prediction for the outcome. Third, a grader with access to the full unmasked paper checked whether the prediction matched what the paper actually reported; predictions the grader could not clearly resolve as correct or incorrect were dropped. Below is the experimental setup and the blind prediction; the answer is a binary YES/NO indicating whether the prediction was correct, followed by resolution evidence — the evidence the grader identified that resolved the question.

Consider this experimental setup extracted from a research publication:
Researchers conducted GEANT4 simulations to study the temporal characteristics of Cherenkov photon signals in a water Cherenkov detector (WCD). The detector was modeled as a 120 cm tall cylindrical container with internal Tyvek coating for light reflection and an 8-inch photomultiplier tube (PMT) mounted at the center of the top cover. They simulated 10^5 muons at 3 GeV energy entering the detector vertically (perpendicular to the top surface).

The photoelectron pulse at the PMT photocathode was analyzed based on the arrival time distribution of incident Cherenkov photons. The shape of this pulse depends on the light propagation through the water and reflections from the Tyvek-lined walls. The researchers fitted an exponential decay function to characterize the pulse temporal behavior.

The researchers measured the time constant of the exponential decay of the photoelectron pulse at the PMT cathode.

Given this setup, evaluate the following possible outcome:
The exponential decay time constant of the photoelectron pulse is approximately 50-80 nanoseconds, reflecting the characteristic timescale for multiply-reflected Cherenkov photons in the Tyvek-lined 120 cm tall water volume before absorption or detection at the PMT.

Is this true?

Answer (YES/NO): NO